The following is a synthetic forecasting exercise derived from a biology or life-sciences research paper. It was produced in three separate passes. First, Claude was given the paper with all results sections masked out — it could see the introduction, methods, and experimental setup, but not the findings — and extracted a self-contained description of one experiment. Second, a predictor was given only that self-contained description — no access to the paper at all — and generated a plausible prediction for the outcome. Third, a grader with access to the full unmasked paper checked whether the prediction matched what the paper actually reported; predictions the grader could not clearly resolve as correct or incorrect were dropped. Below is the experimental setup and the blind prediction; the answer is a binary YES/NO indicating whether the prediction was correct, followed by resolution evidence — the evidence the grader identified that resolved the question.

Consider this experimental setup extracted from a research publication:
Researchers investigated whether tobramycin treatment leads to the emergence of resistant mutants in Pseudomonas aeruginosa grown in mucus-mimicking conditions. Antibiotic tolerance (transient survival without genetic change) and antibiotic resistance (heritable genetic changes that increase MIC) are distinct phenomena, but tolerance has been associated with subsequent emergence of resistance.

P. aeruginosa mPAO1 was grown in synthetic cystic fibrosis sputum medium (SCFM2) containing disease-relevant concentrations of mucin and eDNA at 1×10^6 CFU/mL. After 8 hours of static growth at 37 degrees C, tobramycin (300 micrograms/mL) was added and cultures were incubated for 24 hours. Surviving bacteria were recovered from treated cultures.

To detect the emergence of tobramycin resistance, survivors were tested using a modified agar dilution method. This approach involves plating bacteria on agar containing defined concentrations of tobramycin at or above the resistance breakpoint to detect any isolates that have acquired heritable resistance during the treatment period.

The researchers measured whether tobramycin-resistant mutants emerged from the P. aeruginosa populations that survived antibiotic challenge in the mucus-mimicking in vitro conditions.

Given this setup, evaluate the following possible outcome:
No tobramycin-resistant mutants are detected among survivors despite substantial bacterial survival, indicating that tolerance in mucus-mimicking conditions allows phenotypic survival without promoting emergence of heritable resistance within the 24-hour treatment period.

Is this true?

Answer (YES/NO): YES